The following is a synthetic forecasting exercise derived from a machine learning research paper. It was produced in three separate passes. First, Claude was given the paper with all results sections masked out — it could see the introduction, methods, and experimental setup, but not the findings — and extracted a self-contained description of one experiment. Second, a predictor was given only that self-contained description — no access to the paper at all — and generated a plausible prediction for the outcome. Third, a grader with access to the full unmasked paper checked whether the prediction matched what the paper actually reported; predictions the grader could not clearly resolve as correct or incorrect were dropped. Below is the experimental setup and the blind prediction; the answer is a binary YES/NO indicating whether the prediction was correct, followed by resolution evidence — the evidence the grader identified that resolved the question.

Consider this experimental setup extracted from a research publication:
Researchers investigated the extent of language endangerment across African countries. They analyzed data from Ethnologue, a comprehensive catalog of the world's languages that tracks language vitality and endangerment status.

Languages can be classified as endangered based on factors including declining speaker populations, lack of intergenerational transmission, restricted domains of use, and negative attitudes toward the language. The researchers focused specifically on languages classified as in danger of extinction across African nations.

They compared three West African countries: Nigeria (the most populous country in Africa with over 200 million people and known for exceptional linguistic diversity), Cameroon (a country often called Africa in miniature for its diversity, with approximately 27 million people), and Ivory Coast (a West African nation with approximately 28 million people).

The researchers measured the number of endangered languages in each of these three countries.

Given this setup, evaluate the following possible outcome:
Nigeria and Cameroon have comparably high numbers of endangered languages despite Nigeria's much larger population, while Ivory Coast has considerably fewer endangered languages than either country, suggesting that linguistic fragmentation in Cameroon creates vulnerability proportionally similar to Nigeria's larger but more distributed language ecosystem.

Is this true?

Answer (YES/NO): NO